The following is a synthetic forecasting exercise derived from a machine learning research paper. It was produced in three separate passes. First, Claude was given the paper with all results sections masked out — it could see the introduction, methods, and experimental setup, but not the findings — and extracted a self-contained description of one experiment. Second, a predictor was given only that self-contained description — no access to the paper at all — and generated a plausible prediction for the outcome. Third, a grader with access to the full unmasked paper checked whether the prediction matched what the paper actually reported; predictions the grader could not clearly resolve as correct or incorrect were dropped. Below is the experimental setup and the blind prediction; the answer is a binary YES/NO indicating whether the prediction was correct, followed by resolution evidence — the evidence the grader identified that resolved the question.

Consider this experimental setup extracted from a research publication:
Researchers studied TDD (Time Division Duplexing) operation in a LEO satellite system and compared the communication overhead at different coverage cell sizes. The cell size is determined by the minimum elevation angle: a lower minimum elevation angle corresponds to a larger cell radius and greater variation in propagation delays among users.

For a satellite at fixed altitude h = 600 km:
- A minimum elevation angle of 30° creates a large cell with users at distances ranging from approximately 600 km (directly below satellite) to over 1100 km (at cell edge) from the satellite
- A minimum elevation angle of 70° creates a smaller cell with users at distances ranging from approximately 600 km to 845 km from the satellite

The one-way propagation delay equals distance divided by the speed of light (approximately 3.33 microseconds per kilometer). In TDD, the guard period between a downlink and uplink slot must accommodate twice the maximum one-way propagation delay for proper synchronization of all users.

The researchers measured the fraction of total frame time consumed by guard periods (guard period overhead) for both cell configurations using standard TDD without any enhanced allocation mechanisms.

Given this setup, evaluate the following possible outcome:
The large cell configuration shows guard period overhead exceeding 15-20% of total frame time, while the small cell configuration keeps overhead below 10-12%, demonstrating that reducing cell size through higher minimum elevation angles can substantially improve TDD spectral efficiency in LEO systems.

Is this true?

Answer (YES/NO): NO